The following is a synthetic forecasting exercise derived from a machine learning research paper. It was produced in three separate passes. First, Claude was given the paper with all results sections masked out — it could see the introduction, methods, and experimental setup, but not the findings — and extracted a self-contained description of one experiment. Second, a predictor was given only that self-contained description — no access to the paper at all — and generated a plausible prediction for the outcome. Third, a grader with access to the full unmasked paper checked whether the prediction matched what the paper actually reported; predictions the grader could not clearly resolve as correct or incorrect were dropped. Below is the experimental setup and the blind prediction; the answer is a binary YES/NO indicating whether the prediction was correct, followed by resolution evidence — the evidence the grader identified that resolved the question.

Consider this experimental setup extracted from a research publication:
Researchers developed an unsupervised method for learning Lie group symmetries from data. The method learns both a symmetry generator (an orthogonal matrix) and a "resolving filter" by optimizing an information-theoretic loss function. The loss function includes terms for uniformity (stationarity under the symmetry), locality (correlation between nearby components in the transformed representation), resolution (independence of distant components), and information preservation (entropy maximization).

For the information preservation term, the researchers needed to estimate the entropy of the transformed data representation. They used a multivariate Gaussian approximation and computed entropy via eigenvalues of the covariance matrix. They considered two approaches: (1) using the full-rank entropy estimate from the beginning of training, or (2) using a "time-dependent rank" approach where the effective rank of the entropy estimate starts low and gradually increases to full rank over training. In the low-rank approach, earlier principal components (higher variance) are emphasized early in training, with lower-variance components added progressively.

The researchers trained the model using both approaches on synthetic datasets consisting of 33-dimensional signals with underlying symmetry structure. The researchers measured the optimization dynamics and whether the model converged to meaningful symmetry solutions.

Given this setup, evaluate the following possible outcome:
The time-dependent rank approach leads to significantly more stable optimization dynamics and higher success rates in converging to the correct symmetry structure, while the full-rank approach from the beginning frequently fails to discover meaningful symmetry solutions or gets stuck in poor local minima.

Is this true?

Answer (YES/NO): YES